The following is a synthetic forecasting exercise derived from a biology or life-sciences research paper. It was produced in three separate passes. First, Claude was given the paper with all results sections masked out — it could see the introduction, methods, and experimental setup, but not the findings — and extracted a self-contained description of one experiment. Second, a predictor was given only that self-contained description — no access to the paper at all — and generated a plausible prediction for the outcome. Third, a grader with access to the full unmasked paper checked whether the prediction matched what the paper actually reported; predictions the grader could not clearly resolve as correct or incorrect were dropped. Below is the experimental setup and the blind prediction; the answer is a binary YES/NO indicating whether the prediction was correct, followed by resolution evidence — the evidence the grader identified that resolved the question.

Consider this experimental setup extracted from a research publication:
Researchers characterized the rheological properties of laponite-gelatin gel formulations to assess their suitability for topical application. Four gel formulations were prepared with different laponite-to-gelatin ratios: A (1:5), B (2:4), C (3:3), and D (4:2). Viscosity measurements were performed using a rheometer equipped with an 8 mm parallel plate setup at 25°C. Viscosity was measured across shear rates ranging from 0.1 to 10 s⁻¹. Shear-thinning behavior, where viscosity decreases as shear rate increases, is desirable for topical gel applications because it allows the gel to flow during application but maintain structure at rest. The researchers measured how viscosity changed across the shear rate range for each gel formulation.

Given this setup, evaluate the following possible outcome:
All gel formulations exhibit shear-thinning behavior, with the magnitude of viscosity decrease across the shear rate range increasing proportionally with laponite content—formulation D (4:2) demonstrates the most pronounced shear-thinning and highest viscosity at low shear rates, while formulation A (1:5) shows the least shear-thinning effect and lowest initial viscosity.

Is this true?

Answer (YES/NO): NO